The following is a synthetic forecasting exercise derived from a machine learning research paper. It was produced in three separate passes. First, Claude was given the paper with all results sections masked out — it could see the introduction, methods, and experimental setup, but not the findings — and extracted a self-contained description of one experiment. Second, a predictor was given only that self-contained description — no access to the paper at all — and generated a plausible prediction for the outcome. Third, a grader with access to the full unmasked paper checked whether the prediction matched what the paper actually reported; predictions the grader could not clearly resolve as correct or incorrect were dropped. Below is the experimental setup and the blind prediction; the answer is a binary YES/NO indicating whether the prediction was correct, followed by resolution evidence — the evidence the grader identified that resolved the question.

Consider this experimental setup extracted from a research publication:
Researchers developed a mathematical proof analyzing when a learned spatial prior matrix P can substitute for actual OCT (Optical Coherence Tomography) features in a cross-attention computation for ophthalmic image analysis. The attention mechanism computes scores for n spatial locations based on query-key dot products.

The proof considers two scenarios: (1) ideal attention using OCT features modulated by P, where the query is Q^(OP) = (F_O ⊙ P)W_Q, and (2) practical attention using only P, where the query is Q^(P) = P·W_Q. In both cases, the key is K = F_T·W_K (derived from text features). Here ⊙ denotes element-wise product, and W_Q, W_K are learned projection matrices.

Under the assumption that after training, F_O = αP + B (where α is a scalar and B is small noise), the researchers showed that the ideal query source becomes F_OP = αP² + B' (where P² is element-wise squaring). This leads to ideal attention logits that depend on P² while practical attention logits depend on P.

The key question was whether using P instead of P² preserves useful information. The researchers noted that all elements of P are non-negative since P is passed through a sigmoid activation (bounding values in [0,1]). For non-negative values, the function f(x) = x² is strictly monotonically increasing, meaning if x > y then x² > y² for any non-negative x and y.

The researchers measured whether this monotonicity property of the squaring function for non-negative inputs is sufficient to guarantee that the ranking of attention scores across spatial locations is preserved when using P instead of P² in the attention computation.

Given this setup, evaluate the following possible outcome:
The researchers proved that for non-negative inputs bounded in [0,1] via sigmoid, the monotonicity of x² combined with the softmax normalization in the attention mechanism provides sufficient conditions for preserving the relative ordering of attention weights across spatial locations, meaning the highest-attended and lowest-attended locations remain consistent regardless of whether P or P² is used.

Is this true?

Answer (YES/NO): YES